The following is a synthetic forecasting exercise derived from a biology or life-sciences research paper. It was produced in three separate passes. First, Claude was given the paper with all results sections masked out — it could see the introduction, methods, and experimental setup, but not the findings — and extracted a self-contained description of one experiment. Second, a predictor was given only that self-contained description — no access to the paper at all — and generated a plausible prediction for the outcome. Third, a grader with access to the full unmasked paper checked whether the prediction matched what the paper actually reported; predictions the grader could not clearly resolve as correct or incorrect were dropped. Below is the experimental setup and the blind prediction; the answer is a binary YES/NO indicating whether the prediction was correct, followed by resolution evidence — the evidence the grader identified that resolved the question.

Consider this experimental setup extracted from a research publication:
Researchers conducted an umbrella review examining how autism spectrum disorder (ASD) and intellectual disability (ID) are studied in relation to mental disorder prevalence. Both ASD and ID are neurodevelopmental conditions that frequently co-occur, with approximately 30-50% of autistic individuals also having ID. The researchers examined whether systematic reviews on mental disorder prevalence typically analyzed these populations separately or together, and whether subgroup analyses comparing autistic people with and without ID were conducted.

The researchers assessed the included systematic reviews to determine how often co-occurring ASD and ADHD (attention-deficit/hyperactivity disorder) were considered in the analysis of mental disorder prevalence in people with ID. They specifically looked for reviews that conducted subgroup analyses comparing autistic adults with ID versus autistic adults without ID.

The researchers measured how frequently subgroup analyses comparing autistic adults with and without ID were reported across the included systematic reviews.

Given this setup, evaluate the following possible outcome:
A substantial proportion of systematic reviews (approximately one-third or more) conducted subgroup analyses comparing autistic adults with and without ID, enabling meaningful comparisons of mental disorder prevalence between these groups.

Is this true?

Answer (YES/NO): NO